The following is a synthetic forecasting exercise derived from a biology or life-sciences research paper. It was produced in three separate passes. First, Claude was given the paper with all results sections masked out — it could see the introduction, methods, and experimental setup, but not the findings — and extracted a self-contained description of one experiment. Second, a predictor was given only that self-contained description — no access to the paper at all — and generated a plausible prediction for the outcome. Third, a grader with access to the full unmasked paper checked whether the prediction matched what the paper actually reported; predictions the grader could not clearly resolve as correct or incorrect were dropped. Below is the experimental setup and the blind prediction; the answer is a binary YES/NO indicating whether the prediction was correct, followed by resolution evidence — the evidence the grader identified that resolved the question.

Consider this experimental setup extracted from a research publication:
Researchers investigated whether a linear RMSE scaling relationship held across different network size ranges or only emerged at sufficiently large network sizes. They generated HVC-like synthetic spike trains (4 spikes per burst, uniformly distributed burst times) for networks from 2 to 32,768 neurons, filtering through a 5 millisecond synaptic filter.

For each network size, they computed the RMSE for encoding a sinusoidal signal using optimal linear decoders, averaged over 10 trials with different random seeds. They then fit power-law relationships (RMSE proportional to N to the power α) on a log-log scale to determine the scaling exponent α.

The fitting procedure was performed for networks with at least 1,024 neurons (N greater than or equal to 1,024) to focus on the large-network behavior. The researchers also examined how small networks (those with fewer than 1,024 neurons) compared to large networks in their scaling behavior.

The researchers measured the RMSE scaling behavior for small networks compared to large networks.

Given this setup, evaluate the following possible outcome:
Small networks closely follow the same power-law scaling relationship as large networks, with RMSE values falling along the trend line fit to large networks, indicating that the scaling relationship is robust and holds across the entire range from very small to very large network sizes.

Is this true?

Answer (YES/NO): NO